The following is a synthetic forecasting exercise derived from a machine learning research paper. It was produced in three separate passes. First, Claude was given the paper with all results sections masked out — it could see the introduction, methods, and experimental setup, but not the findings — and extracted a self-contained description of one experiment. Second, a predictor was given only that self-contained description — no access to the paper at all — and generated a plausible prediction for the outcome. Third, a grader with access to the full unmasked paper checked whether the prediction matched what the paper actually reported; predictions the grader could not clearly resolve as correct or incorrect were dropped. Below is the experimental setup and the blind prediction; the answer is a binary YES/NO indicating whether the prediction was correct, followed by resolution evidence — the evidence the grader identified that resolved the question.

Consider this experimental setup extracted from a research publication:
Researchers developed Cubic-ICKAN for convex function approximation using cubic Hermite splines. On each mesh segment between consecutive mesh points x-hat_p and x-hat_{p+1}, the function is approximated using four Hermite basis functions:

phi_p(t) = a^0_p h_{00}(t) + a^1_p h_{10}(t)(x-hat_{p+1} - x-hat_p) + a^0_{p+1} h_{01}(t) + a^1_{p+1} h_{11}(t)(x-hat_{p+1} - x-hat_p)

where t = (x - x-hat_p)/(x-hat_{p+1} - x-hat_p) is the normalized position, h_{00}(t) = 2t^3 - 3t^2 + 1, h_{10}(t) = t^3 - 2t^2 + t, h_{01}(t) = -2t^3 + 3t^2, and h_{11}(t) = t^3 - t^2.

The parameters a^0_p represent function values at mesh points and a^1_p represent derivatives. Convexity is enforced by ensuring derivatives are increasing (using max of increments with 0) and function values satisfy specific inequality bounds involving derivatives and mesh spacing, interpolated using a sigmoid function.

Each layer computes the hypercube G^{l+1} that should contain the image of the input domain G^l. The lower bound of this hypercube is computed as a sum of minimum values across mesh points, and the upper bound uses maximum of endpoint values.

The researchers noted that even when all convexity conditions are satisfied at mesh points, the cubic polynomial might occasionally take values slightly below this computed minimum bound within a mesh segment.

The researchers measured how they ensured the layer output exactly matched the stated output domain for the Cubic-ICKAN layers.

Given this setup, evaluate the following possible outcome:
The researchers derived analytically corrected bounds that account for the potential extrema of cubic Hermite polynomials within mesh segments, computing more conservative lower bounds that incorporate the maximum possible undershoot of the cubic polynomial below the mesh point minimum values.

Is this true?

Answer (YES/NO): NO